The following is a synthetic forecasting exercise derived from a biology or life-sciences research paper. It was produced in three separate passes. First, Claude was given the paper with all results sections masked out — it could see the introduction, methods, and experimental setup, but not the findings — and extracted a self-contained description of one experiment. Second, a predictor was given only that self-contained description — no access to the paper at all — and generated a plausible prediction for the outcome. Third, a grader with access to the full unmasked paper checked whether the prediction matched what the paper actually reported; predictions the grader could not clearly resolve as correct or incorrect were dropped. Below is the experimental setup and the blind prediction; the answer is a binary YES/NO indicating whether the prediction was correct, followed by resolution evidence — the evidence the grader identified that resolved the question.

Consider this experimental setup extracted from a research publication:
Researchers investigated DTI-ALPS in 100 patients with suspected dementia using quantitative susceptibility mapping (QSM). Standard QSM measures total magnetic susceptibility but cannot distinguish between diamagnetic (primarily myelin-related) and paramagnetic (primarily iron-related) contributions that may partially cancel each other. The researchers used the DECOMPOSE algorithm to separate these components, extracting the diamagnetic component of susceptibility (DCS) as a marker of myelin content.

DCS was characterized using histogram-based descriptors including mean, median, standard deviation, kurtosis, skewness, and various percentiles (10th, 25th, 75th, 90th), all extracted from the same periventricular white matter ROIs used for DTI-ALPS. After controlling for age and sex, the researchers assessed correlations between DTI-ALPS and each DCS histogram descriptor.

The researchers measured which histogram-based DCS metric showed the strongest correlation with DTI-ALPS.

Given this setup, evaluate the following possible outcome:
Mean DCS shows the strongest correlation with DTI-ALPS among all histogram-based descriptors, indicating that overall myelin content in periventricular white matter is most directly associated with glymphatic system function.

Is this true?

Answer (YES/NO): NO